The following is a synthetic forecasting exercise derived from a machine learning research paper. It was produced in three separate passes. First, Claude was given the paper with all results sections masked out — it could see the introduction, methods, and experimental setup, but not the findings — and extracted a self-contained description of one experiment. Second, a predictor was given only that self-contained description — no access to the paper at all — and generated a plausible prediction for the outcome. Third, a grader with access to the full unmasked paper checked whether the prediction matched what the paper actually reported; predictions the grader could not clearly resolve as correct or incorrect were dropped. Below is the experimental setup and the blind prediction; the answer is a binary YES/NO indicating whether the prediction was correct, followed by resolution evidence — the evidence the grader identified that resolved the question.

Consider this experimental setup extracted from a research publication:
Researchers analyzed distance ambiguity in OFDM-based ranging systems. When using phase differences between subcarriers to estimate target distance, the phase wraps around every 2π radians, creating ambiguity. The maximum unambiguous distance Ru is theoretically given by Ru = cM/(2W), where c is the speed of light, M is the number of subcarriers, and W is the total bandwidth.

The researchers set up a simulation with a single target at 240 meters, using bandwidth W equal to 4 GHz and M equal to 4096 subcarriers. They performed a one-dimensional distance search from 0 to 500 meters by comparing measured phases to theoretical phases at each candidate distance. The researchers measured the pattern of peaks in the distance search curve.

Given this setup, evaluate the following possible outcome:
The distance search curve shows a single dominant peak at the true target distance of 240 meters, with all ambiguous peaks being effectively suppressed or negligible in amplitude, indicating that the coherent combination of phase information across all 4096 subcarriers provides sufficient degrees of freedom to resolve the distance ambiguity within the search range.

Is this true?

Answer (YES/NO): NO